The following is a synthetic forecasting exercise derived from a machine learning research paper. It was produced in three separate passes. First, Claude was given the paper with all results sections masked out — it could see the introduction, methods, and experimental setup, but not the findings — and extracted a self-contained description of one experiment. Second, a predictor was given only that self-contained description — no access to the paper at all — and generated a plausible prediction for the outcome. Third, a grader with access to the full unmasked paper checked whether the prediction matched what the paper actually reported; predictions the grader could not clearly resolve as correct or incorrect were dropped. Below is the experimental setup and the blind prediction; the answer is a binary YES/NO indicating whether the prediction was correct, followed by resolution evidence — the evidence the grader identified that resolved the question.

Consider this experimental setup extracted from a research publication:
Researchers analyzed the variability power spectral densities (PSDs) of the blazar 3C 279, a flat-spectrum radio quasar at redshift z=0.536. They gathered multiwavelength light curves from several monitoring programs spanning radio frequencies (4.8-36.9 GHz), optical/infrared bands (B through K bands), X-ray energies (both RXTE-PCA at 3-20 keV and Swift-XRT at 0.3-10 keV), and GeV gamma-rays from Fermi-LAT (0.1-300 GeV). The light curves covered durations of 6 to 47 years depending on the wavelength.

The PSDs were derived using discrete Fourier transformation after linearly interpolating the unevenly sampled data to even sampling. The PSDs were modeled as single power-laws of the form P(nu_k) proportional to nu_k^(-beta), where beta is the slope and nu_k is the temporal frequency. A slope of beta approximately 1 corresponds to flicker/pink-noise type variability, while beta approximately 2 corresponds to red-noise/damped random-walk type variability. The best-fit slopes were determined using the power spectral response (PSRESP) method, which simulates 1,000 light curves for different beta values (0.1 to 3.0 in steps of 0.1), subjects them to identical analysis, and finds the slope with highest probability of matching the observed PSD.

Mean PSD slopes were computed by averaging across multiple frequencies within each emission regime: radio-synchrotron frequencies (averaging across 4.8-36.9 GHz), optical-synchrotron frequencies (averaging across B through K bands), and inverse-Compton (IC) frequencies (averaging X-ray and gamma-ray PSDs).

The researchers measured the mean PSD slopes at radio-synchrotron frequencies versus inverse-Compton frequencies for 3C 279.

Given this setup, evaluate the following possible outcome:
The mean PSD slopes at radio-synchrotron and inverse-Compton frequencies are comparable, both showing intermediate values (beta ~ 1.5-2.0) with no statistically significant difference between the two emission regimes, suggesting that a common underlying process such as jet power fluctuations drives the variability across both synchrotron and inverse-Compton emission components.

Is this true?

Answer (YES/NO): NO